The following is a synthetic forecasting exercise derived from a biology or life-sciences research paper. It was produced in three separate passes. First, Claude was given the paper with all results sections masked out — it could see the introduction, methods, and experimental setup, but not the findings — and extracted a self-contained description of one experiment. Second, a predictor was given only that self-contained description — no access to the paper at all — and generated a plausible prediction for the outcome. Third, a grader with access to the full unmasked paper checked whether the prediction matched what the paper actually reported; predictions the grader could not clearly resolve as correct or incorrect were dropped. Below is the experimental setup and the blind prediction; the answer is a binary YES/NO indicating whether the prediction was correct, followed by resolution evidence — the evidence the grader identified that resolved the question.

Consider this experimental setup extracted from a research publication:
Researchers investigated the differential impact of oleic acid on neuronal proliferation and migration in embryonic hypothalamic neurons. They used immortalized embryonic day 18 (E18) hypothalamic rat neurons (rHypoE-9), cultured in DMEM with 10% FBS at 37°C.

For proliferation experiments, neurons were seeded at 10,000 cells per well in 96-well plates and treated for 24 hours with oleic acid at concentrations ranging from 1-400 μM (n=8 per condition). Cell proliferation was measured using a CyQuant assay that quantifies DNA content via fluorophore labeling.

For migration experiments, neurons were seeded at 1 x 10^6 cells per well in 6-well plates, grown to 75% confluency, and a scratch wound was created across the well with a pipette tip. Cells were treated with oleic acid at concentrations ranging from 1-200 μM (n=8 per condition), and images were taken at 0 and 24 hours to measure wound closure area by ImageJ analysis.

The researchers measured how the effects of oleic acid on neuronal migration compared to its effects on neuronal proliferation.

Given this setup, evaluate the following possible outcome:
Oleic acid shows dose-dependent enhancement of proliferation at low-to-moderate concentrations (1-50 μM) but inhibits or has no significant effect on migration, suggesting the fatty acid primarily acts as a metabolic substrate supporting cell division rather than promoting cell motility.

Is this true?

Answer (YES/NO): NO